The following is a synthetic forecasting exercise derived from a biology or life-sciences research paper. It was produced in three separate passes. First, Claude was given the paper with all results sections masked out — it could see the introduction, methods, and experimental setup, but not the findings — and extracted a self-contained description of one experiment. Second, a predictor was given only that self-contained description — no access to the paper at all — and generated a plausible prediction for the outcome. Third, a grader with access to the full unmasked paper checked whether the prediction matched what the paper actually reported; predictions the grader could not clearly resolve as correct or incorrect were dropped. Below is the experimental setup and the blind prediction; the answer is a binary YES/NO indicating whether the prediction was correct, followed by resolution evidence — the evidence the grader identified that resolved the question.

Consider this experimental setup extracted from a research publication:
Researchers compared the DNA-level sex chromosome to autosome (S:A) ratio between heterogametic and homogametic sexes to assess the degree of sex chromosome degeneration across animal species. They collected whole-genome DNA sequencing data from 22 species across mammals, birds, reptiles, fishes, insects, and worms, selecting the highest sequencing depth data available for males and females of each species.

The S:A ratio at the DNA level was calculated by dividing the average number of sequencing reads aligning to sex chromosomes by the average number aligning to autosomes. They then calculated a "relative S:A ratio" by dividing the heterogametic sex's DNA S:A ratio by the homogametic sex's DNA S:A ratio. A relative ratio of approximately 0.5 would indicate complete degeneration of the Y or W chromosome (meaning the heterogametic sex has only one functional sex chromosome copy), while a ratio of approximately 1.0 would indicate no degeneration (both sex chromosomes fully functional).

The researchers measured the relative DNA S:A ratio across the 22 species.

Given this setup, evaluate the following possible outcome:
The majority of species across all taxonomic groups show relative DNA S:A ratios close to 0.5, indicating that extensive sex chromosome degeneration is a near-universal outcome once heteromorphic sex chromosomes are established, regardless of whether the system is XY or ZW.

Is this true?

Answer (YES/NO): NO